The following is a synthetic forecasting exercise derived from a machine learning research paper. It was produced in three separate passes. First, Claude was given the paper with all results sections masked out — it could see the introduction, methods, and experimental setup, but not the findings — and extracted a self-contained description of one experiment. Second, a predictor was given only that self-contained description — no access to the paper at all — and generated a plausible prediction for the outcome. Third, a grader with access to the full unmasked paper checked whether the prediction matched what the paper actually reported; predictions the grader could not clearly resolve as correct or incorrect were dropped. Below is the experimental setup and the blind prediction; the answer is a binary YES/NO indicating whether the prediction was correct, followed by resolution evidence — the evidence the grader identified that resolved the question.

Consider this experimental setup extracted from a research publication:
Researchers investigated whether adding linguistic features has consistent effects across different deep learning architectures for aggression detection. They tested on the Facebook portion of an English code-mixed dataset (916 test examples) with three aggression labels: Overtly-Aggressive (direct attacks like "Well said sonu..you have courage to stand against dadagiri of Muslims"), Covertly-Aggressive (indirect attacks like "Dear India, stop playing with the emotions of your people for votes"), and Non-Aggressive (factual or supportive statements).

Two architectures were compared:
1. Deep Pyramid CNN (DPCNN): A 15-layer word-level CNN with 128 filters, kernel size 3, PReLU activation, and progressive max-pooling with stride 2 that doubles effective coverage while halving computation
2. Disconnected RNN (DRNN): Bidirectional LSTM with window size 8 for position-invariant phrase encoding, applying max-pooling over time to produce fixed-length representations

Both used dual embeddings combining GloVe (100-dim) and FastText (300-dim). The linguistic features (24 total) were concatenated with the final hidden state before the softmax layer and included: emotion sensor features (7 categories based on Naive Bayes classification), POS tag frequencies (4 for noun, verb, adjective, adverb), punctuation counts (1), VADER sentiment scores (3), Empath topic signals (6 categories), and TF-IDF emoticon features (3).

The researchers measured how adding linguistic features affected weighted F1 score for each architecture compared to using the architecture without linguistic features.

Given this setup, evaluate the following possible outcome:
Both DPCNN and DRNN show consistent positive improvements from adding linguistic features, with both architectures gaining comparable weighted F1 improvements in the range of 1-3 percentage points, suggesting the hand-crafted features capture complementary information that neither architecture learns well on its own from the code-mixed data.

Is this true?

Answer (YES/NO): NO